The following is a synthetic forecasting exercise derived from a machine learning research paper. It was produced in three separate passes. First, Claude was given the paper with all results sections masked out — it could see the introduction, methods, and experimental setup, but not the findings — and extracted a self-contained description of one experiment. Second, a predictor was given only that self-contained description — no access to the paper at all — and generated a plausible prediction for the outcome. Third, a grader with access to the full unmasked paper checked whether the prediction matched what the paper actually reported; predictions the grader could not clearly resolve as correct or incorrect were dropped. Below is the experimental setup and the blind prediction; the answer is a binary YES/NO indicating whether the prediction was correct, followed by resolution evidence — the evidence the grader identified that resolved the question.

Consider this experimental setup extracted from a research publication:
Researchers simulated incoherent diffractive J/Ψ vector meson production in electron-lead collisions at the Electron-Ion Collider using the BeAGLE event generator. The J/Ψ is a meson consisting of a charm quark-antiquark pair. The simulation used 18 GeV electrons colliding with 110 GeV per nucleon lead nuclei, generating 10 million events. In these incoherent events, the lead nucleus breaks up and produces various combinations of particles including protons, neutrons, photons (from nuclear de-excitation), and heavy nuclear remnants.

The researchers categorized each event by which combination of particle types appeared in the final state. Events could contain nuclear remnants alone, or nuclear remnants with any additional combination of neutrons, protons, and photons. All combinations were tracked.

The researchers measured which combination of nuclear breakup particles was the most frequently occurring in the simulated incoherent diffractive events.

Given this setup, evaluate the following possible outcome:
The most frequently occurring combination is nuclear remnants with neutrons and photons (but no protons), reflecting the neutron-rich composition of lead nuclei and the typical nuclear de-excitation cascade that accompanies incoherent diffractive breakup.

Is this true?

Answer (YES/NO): YES